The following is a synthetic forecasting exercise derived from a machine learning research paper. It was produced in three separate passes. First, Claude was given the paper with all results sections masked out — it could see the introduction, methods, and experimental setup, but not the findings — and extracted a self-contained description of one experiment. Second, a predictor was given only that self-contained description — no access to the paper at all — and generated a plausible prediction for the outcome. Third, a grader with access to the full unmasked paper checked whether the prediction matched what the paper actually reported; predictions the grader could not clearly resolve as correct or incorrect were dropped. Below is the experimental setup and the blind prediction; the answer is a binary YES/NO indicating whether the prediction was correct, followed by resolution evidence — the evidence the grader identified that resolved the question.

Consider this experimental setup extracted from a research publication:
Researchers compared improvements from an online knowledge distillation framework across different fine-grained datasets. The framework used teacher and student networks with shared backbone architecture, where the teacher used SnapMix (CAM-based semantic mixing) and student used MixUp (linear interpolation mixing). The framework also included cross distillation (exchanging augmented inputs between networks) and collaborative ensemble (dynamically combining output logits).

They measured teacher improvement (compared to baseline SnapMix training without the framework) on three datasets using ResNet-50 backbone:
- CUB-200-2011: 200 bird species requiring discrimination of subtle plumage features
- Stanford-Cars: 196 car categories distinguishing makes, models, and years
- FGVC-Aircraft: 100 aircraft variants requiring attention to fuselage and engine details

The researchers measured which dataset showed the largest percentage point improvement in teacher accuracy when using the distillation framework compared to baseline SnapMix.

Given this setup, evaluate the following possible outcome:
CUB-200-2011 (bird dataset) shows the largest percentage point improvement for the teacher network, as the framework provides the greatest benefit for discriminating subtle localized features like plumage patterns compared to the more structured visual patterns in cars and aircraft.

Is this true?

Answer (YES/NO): NO